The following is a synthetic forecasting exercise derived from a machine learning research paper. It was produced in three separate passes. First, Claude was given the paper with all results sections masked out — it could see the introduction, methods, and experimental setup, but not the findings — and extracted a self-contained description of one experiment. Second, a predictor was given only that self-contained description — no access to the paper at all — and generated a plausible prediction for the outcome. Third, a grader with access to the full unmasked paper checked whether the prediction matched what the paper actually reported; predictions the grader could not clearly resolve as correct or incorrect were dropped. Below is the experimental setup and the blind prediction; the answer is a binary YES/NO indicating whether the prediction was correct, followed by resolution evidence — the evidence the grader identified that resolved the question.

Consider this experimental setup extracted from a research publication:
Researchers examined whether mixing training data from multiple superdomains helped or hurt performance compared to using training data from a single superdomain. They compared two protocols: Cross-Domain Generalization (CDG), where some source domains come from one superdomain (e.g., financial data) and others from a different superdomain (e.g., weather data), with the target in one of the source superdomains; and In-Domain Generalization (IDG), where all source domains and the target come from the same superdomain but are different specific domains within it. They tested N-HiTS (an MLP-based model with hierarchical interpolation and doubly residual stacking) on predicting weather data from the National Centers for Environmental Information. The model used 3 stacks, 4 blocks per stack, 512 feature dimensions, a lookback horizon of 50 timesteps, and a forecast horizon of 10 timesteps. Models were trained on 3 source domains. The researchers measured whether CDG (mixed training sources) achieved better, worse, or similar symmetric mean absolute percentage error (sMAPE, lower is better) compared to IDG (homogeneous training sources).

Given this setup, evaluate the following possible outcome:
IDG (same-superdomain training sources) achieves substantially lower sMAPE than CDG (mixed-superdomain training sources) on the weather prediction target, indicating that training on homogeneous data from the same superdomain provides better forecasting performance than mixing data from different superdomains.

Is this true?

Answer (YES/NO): NO